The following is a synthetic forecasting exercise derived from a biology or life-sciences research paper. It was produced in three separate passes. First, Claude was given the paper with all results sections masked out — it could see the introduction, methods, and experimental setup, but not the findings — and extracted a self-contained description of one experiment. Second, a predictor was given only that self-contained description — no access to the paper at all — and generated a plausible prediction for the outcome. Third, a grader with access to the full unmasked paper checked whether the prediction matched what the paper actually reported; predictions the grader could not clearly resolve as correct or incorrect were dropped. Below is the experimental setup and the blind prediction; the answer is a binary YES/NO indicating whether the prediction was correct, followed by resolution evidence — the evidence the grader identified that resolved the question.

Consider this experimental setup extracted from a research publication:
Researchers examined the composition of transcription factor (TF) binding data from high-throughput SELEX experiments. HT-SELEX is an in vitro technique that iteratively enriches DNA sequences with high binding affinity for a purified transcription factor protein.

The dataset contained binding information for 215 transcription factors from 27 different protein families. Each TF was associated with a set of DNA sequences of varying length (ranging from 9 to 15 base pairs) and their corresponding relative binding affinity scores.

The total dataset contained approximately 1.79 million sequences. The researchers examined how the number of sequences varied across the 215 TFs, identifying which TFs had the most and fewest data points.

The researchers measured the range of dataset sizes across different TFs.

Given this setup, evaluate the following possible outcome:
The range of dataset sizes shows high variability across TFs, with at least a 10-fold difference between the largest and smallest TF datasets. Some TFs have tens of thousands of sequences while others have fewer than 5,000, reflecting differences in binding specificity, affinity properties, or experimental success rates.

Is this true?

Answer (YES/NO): YES